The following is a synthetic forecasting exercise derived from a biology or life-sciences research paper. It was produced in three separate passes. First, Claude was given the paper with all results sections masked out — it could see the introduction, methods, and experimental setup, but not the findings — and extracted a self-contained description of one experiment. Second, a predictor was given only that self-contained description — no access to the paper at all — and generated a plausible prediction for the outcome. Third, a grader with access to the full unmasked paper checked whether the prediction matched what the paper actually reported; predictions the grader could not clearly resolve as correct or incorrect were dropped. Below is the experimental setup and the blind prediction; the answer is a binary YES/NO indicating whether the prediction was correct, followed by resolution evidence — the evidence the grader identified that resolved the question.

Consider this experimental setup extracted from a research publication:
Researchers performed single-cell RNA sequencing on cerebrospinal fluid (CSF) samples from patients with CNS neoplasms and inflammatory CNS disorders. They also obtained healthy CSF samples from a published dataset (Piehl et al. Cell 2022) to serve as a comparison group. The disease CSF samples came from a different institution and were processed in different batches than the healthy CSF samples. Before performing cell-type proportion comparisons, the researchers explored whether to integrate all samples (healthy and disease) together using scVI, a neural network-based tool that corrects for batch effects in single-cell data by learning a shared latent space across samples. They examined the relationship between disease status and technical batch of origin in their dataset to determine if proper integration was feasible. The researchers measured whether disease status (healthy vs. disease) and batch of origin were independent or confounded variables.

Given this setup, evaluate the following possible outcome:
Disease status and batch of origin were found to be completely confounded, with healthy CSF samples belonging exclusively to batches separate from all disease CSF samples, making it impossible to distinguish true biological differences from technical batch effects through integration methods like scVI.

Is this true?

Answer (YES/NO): YES